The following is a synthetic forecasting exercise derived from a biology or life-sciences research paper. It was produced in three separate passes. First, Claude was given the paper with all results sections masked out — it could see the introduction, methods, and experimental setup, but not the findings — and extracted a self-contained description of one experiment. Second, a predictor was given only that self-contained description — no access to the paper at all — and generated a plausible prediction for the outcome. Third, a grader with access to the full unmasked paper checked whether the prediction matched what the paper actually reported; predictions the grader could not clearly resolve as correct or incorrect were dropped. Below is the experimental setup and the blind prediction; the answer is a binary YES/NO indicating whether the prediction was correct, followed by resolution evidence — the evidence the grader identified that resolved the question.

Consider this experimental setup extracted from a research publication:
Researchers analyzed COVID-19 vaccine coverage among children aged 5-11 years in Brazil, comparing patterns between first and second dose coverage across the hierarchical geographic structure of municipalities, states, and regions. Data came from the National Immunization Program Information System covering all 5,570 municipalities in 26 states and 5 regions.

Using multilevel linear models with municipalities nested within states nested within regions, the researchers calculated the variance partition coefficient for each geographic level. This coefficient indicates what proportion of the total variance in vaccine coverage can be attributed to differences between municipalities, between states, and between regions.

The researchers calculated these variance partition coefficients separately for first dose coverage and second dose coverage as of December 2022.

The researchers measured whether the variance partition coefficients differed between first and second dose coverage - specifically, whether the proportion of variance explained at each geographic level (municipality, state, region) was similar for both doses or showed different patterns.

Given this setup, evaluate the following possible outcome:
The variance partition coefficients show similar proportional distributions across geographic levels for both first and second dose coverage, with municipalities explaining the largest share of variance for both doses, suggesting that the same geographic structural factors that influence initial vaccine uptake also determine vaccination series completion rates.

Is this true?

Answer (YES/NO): YES